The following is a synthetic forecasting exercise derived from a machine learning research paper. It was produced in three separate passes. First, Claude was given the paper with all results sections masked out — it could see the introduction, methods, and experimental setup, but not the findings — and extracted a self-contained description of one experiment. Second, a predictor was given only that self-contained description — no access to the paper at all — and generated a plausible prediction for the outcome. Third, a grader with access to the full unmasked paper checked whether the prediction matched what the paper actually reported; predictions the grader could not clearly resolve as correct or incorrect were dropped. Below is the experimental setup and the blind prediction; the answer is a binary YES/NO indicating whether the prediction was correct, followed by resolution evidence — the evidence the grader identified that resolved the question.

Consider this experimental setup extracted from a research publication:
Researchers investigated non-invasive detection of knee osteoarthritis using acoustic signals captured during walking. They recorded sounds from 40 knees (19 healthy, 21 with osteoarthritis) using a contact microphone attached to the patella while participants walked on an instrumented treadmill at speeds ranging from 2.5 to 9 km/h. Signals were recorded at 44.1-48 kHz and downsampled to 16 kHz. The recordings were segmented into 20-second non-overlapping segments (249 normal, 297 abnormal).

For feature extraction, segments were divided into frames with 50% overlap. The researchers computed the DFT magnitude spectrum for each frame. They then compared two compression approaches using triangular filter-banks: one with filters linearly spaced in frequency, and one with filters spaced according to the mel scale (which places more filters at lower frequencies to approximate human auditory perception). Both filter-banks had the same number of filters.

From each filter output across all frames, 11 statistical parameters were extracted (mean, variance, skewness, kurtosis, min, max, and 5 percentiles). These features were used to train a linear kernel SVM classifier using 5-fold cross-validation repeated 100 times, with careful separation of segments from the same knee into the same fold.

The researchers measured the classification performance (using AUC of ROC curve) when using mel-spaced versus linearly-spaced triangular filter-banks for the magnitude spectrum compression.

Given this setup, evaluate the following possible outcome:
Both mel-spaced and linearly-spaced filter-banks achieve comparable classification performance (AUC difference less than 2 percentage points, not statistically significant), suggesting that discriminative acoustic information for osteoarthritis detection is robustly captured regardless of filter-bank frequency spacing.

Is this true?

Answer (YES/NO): NO